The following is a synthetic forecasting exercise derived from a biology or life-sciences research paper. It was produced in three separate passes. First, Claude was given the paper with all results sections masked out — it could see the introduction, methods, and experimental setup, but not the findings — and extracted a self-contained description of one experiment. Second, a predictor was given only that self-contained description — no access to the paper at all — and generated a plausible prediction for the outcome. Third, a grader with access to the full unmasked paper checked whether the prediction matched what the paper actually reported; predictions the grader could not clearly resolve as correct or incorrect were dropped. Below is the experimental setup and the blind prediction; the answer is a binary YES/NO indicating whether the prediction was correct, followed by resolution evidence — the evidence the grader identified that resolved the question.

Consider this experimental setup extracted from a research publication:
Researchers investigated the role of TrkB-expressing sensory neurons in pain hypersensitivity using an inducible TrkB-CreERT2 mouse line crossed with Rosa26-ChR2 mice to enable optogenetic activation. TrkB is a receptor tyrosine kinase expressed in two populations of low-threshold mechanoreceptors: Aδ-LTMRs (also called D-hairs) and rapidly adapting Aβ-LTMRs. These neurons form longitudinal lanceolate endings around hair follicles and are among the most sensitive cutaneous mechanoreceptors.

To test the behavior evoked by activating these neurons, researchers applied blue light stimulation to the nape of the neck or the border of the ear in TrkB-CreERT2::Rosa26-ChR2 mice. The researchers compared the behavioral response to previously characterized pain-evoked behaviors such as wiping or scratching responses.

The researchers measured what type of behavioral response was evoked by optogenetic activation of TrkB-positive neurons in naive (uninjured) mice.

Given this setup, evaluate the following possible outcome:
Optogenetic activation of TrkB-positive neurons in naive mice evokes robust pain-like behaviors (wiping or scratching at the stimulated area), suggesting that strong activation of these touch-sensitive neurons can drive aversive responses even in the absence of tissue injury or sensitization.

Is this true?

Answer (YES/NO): NO